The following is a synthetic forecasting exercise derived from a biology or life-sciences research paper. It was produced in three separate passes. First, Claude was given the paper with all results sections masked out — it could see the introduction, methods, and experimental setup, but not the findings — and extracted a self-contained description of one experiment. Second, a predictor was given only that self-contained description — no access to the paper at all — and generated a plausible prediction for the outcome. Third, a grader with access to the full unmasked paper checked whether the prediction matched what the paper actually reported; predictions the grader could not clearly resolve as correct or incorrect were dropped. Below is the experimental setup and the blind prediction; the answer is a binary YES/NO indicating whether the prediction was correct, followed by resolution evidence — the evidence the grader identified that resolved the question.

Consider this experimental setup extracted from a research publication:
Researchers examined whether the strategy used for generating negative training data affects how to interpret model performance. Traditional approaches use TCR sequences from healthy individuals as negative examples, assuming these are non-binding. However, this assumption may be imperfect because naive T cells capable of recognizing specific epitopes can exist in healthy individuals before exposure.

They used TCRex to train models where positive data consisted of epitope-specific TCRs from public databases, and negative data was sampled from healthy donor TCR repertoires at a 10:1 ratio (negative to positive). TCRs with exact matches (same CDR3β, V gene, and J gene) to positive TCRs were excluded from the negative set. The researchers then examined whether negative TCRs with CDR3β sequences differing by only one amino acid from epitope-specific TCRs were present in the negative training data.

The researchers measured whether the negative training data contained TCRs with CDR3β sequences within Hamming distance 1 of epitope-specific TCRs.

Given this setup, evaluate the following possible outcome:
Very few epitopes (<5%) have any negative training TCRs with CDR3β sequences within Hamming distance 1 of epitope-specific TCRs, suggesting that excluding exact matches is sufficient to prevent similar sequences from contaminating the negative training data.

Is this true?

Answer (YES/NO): NO